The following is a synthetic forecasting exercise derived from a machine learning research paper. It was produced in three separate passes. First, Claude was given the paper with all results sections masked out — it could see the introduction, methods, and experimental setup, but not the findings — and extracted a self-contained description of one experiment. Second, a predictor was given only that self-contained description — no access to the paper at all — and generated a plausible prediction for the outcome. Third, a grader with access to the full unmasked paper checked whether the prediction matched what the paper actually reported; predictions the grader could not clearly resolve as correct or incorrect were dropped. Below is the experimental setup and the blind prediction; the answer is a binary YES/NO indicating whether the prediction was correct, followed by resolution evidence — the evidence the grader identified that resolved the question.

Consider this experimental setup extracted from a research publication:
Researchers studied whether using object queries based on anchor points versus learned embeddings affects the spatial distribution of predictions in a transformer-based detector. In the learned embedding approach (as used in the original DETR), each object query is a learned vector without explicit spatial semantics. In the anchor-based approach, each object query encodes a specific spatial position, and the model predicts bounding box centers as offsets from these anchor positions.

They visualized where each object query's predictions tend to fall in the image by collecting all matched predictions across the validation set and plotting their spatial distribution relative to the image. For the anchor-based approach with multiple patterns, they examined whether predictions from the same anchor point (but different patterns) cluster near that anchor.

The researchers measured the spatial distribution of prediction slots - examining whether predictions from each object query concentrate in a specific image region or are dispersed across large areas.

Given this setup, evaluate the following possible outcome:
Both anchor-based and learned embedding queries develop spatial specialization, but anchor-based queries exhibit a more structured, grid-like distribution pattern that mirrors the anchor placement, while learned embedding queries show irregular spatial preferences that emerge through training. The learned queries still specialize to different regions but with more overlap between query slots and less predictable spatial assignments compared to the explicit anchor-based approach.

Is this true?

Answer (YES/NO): NO